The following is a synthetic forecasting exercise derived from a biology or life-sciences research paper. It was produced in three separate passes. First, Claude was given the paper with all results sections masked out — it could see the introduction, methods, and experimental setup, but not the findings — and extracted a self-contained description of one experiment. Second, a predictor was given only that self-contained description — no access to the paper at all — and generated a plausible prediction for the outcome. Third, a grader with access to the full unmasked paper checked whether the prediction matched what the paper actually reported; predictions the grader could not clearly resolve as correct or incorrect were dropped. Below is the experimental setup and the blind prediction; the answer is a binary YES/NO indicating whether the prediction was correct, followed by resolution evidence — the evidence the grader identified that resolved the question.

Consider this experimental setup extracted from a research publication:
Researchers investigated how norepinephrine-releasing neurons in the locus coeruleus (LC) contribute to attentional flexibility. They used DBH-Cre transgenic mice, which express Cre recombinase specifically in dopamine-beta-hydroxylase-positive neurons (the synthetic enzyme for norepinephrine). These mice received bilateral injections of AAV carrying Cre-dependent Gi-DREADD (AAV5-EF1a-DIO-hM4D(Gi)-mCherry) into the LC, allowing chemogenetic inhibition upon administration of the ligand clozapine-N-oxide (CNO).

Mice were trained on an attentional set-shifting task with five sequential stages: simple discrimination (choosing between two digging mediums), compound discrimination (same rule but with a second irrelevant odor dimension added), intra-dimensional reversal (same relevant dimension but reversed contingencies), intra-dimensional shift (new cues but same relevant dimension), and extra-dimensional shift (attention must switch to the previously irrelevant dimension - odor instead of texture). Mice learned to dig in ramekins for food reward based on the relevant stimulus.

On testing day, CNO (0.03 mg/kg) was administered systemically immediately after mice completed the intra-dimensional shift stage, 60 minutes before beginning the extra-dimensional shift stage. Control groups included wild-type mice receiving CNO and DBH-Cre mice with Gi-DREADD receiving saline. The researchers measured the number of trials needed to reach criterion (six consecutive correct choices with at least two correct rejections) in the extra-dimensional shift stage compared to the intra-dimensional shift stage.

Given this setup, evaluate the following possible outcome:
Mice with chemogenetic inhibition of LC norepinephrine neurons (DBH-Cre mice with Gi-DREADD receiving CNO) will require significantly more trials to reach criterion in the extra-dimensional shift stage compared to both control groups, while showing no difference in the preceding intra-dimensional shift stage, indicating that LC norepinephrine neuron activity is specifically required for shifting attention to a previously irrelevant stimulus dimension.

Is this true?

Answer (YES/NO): YES